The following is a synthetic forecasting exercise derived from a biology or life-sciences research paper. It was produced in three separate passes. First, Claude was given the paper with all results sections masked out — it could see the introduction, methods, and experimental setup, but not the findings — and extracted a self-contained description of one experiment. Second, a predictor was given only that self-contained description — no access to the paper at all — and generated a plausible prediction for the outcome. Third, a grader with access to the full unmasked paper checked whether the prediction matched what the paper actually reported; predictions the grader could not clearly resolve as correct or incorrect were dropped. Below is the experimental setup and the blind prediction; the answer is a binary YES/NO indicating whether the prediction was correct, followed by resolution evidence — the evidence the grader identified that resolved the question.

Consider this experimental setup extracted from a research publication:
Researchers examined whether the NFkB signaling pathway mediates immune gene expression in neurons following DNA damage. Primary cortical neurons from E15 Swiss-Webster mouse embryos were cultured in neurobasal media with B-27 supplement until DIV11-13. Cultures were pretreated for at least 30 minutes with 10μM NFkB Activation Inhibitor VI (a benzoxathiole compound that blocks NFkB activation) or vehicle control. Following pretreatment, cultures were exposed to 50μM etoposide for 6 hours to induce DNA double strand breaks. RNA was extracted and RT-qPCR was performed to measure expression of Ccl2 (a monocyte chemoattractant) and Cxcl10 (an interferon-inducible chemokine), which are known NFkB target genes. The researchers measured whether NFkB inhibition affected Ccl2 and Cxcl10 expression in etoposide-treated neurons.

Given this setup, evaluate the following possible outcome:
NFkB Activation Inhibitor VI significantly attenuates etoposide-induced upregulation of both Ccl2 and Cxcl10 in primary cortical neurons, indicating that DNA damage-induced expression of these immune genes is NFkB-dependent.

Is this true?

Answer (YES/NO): YES